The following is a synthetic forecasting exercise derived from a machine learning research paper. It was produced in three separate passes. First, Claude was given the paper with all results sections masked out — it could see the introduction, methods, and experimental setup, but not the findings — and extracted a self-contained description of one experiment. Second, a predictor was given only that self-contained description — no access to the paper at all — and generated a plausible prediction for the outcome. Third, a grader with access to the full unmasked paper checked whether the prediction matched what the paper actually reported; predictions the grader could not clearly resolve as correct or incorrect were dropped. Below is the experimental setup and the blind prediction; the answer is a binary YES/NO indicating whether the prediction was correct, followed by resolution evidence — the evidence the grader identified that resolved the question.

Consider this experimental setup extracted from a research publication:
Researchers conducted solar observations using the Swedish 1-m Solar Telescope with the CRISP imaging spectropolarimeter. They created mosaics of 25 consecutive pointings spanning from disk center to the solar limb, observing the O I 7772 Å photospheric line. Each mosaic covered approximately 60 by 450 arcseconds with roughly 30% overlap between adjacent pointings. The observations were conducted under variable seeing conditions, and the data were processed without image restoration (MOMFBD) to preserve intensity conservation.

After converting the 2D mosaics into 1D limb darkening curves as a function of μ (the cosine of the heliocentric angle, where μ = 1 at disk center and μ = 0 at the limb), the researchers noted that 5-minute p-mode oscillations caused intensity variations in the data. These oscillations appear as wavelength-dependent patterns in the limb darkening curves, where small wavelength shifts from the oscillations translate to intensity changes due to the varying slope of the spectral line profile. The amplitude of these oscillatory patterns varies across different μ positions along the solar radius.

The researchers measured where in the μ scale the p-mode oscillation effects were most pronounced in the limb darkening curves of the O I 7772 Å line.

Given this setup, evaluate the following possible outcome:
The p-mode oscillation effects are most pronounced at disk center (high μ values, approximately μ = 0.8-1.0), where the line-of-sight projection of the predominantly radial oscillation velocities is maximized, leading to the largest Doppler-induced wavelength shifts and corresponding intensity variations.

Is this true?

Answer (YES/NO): NO